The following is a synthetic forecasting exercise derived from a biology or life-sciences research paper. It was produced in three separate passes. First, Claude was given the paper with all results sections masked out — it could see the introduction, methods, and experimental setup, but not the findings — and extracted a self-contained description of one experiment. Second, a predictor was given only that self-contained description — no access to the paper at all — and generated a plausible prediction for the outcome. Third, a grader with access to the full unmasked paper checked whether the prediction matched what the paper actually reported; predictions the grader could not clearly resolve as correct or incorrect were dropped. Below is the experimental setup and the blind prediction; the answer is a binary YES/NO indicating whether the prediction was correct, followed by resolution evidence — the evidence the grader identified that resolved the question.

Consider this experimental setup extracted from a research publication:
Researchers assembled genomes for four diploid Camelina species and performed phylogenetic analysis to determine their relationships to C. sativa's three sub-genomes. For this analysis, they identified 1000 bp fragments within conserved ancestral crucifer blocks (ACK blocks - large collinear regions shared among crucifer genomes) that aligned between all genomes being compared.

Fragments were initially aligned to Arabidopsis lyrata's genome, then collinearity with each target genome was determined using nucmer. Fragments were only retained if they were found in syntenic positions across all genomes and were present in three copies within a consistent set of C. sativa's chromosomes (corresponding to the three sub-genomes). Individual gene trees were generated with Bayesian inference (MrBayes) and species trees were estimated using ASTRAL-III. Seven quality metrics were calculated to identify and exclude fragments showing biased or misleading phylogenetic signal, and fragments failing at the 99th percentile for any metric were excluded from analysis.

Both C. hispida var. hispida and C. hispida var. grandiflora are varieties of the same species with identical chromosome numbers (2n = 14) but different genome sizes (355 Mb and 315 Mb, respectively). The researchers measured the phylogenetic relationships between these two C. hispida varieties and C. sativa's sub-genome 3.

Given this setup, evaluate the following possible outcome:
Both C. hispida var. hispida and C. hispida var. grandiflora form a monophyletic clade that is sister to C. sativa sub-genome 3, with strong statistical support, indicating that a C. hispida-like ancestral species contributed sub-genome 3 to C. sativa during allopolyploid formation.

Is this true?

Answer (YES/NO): YES